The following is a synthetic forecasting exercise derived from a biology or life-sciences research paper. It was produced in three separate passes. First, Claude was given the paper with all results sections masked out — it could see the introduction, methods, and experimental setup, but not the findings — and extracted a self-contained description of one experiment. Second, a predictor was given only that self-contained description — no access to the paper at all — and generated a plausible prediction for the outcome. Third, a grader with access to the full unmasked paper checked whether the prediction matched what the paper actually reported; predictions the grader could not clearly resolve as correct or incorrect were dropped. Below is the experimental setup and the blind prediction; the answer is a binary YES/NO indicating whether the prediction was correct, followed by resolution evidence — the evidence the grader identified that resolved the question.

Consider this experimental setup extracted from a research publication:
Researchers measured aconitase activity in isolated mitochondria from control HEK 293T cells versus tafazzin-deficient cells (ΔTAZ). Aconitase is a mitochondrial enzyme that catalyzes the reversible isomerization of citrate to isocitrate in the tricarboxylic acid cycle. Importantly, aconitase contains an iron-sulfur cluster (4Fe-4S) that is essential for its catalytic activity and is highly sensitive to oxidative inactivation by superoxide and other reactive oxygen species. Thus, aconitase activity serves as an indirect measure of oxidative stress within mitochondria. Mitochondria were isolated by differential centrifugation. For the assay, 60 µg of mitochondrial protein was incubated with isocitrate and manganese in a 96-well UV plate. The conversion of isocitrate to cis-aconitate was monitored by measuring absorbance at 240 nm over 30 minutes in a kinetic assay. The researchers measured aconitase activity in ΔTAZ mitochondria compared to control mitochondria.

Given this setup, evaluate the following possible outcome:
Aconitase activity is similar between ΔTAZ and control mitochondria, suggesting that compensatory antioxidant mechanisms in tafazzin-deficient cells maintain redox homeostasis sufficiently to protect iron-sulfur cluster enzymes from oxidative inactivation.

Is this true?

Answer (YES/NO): YES